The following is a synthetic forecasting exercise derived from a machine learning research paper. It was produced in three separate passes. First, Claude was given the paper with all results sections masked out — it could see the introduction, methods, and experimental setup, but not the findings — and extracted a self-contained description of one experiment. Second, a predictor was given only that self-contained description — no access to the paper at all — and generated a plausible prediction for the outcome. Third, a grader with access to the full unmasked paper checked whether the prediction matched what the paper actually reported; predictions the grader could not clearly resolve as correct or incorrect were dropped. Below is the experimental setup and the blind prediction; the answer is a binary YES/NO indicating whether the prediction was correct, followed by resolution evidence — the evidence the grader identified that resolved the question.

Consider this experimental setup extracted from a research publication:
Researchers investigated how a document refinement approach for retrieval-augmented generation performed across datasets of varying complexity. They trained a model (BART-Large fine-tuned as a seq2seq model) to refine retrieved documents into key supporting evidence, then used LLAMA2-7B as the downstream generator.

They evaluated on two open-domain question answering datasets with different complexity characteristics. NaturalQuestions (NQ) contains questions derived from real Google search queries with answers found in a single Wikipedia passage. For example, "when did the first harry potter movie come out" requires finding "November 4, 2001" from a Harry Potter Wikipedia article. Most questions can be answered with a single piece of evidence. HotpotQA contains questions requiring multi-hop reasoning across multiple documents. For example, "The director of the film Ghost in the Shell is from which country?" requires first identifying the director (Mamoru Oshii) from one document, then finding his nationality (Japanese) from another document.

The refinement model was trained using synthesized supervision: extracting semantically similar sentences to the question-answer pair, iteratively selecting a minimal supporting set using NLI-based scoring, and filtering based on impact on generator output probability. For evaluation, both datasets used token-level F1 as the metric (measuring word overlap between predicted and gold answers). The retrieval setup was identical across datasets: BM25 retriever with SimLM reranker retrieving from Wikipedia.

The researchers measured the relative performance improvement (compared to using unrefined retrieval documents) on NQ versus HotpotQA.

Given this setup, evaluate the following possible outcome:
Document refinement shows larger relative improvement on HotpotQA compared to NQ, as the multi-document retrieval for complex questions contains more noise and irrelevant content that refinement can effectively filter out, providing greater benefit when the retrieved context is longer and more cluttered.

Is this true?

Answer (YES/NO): NO